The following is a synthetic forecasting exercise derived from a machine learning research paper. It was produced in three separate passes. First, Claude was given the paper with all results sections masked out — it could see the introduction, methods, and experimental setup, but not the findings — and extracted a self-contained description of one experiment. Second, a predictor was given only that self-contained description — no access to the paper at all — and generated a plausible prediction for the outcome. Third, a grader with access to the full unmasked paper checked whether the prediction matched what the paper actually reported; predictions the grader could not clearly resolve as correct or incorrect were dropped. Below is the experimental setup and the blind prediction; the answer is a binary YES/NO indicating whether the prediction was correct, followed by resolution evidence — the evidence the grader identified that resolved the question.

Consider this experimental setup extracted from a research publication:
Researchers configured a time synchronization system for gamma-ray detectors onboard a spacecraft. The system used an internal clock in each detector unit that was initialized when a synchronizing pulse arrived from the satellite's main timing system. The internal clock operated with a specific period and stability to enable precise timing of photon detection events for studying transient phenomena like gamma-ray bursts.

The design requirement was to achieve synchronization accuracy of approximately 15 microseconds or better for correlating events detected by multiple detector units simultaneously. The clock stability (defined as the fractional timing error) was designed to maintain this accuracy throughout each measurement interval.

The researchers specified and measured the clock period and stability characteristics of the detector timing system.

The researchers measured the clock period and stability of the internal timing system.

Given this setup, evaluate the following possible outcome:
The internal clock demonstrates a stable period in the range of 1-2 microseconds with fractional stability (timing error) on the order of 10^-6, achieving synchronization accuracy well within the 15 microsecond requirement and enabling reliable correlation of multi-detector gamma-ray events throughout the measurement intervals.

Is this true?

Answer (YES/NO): NO